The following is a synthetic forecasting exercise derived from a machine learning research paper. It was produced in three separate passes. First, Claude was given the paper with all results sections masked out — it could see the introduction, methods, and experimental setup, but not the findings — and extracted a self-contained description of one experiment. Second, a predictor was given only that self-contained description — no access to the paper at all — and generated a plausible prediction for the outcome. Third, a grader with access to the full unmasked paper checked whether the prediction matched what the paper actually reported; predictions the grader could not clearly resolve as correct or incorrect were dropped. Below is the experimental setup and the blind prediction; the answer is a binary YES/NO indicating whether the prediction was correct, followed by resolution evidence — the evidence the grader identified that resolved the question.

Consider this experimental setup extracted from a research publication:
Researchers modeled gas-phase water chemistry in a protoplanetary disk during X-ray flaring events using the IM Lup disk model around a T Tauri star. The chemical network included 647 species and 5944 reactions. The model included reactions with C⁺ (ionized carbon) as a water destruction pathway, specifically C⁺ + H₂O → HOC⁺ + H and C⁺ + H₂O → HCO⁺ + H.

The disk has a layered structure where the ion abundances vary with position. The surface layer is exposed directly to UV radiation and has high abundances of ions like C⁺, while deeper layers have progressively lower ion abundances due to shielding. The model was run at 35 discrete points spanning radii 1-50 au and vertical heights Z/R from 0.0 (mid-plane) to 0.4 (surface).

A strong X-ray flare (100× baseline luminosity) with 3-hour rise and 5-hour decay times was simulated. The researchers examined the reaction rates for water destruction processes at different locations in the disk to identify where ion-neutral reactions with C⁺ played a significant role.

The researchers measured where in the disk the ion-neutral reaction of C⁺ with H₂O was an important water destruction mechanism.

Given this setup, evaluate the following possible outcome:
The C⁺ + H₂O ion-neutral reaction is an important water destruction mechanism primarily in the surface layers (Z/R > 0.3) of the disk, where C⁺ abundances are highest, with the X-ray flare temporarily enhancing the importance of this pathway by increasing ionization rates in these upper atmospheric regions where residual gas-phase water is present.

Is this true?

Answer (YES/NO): NO